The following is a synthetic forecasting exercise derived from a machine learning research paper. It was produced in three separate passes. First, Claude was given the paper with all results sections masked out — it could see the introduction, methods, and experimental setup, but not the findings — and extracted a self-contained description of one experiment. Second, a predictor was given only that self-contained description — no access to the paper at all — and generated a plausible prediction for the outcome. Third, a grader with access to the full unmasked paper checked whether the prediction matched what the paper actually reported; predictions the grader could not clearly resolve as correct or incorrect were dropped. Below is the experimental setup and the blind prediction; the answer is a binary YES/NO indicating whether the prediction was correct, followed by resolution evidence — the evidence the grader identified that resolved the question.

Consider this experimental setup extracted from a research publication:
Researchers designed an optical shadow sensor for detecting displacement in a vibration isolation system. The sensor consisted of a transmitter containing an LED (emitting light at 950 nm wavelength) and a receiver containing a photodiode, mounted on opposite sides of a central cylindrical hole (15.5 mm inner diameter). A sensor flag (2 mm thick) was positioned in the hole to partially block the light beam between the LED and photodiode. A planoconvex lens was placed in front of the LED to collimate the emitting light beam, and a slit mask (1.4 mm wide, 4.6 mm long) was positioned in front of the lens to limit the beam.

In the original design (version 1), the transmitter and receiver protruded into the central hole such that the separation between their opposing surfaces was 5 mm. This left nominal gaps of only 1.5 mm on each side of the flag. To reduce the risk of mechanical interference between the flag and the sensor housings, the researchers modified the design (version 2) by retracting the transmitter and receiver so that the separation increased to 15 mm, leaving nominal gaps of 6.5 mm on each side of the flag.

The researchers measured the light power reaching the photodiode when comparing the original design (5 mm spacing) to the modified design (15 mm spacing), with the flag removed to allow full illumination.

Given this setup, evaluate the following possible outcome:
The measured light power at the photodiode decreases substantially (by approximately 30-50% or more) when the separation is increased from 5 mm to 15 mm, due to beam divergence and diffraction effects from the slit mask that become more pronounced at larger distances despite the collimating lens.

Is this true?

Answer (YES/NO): YES